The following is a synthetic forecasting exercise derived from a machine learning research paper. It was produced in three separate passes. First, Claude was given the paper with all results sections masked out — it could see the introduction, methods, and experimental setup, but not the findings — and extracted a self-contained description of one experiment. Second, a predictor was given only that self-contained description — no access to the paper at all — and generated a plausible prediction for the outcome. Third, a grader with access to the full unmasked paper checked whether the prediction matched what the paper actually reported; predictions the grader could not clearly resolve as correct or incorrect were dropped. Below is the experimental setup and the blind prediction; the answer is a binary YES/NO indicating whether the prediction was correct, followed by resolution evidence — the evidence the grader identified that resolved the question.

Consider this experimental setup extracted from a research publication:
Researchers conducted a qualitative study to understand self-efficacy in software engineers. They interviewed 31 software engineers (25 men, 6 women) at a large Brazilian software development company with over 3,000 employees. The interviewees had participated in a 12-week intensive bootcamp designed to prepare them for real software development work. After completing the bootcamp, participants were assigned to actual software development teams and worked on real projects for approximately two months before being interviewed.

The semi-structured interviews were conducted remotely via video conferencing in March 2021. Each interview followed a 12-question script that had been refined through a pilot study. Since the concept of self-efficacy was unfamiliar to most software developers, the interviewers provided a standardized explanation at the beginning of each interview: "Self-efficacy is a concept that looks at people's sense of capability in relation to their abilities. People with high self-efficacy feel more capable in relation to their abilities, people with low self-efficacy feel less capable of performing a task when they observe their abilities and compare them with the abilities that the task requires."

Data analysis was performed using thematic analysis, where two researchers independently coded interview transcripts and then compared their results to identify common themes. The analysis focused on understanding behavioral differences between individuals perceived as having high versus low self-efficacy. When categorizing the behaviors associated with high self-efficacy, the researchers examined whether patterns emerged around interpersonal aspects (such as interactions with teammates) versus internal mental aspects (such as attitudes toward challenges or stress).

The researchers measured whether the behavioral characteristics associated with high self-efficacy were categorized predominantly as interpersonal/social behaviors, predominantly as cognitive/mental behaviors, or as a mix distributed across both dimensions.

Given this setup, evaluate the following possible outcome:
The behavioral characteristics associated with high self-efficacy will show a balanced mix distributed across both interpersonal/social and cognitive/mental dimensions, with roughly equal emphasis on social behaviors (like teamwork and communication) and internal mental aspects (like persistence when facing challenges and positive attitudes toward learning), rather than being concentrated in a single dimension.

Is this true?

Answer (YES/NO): YES